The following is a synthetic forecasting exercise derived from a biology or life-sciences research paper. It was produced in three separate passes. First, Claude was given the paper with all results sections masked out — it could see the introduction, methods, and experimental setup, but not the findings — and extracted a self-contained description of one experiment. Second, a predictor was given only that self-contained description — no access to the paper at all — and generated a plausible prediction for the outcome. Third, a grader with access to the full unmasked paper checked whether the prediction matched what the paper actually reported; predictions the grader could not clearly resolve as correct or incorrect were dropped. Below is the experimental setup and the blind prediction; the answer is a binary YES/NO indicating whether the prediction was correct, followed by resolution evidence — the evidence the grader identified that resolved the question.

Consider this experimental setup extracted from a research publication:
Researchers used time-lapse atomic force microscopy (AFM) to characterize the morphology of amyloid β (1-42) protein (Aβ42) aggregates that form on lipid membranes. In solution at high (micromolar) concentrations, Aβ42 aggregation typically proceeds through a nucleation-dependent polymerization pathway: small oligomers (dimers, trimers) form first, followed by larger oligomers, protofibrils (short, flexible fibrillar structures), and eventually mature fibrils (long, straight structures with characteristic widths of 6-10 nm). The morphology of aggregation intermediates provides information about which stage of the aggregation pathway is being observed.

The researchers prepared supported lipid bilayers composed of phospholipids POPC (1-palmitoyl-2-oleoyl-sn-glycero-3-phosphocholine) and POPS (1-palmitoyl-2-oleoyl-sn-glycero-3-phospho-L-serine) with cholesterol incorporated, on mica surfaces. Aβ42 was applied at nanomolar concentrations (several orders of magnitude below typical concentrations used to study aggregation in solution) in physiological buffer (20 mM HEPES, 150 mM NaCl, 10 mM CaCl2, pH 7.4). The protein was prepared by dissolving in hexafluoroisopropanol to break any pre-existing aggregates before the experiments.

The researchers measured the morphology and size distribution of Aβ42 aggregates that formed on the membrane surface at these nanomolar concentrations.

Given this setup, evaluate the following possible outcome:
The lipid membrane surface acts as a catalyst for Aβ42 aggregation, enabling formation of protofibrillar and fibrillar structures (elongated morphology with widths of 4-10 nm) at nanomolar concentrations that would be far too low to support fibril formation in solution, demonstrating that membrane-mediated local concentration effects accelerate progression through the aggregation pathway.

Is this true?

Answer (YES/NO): NO